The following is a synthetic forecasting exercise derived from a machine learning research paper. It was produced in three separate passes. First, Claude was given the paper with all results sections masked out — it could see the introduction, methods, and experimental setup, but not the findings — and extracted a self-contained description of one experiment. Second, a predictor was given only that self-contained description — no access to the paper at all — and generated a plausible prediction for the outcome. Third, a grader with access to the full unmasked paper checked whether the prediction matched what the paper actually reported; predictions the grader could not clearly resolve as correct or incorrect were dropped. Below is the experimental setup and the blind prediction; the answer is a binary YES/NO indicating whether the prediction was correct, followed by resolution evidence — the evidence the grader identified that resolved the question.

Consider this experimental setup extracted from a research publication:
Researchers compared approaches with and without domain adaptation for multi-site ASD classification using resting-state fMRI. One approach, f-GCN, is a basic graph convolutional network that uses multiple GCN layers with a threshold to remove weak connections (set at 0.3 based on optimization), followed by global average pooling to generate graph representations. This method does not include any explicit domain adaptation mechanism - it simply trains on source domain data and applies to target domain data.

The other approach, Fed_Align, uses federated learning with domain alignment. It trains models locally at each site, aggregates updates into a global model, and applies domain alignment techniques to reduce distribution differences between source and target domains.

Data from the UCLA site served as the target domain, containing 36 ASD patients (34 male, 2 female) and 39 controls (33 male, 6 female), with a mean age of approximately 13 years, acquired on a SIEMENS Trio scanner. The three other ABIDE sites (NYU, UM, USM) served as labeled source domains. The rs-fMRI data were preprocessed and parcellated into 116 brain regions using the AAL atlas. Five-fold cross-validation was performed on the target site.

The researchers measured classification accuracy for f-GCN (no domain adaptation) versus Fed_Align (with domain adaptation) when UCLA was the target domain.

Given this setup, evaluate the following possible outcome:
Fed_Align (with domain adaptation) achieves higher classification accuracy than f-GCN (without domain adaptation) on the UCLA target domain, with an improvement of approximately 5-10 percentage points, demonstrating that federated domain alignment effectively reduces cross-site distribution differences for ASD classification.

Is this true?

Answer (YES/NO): NO